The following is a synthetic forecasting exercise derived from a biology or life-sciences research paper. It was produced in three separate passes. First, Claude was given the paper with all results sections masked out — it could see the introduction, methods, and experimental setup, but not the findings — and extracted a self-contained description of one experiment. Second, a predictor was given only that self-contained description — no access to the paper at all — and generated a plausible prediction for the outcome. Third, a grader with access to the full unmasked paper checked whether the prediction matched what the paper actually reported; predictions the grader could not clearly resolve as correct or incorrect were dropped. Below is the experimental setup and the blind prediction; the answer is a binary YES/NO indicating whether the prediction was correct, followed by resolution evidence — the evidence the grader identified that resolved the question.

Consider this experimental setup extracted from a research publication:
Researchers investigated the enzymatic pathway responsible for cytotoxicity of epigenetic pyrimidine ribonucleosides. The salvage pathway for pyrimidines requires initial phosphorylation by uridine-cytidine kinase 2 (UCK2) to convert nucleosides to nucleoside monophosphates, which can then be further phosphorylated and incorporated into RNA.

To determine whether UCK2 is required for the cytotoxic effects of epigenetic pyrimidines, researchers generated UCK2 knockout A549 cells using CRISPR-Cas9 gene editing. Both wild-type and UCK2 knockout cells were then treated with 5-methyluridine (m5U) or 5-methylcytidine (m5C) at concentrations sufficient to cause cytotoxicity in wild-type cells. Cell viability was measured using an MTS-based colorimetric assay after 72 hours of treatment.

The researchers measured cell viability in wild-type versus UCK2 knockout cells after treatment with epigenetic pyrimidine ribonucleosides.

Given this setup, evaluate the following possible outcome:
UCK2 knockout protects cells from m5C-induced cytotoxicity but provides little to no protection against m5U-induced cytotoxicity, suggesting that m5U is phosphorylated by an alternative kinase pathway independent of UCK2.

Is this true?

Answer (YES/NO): YES